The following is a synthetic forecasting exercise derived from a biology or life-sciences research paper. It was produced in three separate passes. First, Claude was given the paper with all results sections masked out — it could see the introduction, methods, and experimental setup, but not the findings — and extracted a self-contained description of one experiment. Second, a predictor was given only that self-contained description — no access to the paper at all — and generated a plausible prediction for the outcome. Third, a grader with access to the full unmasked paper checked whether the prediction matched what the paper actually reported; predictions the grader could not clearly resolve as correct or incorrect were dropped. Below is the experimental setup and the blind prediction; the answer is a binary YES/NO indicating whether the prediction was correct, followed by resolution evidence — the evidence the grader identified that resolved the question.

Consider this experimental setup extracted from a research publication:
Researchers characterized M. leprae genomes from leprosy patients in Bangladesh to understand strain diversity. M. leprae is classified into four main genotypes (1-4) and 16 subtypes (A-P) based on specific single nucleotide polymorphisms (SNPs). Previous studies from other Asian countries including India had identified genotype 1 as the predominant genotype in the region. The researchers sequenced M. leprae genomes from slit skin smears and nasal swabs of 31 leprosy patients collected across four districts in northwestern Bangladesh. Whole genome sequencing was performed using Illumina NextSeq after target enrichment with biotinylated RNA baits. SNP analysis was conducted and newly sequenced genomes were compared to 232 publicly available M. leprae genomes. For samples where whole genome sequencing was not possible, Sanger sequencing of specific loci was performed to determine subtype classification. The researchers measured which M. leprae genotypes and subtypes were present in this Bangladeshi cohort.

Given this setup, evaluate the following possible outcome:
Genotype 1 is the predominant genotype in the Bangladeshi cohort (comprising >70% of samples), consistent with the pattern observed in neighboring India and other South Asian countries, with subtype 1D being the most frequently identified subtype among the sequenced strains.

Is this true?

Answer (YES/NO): YES